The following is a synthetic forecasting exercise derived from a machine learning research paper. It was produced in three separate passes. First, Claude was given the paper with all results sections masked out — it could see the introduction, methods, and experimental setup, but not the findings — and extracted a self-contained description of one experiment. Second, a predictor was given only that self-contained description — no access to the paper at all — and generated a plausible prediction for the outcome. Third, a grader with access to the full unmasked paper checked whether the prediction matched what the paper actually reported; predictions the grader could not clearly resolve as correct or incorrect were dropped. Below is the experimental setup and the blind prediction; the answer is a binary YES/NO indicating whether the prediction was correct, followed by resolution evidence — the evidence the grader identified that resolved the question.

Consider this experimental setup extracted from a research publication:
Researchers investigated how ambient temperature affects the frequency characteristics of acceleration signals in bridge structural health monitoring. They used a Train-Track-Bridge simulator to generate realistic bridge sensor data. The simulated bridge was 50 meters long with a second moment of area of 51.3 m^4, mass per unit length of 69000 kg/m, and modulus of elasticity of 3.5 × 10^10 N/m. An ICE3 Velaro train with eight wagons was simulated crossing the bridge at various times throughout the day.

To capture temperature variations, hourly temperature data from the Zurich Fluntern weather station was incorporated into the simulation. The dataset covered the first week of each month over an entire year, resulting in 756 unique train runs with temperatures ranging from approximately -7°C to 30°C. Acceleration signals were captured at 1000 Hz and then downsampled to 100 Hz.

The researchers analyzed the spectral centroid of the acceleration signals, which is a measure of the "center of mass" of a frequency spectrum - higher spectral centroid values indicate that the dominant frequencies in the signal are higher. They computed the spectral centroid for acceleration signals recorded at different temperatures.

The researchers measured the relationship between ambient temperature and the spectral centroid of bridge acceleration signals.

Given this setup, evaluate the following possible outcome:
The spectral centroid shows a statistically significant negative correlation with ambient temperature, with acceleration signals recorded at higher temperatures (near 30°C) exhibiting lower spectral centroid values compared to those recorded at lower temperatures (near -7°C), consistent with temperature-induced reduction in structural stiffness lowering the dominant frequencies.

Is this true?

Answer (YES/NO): NO